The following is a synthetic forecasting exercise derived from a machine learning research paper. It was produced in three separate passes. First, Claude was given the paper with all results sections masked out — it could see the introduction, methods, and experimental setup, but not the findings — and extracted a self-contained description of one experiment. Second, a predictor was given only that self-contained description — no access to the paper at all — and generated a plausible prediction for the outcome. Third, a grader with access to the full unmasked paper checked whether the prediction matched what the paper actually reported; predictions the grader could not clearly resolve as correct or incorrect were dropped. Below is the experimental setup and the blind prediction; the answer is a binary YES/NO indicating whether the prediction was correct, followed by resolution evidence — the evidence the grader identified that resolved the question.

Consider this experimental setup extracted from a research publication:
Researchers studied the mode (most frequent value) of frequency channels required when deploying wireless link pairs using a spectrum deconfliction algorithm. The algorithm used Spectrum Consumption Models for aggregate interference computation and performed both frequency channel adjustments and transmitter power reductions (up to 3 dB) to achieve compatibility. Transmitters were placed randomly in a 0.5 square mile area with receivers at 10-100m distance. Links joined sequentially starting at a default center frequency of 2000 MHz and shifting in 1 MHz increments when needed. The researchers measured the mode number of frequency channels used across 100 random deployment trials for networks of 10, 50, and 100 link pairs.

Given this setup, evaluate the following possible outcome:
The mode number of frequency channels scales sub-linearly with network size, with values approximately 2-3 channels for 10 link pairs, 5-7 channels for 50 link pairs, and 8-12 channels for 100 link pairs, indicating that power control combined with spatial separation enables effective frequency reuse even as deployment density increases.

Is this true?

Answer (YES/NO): NO